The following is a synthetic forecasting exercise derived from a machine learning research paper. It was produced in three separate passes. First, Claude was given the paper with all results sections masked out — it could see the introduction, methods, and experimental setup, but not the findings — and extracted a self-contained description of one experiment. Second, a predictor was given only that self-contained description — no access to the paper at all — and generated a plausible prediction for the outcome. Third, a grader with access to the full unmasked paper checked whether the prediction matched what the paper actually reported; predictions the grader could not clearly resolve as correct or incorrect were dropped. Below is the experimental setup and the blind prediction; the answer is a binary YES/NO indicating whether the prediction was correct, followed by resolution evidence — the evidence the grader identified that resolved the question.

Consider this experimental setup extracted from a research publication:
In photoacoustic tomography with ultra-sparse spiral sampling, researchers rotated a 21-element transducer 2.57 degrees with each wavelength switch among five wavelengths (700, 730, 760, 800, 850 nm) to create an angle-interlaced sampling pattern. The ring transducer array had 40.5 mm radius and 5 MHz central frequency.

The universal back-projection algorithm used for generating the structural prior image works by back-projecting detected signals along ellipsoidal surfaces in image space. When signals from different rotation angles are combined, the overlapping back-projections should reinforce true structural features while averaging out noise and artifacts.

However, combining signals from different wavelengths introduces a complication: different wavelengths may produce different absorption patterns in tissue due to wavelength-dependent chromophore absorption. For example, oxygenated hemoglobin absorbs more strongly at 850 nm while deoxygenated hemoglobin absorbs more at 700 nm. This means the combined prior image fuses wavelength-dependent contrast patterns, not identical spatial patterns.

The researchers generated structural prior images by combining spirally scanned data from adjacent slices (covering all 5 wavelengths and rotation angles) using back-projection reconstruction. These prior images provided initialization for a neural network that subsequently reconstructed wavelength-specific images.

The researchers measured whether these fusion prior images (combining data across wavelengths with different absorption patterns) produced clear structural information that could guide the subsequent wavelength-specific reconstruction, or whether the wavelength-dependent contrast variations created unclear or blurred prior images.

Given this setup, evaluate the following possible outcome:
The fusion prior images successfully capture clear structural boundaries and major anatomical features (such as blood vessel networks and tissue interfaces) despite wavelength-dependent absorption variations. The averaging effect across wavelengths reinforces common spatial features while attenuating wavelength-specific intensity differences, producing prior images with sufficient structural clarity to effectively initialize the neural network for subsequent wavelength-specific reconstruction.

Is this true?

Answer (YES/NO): YES